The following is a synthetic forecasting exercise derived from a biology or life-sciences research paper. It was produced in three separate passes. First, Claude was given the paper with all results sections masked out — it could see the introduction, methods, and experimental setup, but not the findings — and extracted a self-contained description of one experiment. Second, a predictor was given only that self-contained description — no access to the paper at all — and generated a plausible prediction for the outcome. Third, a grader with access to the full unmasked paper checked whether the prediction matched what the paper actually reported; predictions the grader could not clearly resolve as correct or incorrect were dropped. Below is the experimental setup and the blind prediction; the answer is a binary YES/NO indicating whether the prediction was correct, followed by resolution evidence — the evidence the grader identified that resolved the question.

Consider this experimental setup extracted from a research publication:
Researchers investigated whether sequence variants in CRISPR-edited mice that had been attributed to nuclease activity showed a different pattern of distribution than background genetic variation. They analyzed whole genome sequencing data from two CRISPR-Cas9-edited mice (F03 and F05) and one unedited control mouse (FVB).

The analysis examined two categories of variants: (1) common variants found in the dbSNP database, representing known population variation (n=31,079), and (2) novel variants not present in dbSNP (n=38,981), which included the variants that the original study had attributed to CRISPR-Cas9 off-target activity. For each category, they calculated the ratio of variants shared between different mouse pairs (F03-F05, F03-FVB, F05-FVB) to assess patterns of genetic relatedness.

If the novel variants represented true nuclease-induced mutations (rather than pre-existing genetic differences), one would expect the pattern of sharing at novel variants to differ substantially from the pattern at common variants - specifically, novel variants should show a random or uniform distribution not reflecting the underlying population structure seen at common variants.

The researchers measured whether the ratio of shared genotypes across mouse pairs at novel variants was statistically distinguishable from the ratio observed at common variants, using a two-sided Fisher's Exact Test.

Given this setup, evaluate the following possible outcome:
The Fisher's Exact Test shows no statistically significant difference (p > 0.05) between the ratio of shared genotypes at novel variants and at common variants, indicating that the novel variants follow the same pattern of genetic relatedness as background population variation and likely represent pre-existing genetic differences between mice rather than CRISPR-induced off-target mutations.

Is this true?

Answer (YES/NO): YES